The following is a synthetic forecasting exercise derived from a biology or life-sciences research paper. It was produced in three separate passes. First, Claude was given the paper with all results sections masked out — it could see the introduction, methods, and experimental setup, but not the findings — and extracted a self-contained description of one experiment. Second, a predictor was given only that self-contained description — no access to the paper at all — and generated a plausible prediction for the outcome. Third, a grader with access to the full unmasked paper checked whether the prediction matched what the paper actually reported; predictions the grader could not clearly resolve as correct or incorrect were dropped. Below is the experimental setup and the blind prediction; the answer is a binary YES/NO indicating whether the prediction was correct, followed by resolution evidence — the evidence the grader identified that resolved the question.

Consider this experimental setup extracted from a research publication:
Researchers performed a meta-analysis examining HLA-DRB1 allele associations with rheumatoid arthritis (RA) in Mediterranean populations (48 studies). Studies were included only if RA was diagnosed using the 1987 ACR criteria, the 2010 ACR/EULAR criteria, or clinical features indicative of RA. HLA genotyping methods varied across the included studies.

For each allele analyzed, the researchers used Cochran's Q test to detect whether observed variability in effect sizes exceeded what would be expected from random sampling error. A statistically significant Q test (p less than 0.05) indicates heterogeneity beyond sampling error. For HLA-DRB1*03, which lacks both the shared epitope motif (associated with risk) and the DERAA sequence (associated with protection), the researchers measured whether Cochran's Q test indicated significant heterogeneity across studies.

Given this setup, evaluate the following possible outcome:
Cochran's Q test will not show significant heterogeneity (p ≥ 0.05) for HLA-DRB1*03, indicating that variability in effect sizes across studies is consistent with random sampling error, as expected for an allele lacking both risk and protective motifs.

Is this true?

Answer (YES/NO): NO